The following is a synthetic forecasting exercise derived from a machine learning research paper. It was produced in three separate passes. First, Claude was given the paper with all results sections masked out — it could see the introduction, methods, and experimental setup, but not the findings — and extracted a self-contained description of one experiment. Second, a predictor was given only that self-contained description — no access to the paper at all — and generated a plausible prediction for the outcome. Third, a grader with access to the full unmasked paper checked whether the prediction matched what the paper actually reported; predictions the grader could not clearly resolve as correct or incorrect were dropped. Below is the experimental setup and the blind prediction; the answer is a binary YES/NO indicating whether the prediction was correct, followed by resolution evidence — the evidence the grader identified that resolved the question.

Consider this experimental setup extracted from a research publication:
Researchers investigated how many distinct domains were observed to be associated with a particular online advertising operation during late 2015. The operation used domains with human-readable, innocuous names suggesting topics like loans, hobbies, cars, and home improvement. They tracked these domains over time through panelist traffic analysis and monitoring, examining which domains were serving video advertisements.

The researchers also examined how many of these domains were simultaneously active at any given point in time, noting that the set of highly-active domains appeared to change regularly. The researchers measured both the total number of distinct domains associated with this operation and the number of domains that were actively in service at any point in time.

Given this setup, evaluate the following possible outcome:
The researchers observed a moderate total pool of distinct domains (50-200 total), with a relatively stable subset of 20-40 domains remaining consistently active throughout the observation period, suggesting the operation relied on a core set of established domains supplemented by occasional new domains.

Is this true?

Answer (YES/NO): NO